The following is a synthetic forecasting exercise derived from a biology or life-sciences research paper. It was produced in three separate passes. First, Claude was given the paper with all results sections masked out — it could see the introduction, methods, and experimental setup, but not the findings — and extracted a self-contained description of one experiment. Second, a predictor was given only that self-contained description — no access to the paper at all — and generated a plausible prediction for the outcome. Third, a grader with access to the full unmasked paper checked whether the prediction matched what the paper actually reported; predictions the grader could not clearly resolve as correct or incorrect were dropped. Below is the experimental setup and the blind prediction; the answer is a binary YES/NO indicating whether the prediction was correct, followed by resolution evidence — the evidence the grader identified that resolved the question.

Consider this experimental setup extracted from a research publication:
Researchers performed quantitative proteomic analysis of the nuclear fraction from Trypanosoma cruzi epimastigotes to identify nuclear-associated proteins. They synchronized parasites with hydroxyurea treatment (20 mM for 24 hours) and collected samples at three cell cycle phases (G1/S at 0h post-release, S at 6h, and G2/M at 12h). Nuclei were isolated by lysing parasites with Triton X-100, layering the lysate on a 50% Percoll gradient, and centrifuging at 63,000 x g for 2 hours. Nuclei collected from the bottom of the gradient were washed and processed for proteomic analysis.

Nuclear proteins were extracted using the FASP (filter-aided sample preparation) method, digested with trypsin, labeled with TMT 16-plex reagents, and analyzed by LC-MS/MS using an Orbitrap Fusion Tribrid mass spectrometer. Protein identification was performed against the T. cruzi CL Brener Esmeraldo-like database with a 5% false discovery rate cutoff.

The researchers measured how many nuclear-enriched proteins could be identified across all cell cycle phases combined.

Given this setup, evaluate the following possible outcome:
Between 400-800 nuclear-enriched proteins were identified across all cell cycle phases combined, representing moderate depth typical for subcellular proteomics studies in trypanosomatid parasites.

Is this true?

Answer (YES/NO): NO